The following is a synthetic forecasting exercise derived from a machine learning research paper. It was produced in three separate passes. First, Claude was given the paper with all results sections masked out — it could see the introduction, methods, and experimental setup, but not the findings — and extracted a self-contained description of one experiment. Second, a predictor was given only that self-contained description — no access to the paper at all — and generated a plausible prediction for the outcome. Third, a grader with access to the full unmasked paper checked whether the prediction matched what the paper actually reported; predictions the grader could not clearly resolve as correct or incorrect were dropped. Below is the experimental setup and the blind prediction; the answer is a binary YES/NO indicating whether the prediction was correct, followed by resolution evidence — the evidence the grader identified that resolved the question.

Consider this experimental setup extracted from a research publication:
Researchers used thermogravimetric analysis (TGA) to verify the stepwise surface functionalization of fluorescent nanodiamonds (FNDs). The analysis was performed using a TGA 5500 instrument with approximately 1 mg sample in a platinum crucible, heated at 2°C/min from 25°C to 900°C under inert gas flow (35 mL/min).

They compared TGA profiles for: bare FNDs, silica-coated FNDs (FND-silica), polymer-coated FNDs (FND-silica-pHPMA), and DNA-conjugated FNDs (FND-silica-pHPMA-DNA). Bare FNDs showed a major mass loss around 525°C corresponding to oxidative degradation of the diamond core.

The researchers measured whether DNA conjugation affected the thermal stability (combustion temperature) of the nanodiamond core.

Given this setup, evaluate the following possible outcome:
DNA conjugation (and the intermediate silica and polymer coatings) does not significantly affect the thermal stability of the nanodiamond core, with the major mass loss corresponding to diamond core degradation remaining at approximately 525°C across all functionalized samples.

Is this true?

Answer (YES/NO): NO